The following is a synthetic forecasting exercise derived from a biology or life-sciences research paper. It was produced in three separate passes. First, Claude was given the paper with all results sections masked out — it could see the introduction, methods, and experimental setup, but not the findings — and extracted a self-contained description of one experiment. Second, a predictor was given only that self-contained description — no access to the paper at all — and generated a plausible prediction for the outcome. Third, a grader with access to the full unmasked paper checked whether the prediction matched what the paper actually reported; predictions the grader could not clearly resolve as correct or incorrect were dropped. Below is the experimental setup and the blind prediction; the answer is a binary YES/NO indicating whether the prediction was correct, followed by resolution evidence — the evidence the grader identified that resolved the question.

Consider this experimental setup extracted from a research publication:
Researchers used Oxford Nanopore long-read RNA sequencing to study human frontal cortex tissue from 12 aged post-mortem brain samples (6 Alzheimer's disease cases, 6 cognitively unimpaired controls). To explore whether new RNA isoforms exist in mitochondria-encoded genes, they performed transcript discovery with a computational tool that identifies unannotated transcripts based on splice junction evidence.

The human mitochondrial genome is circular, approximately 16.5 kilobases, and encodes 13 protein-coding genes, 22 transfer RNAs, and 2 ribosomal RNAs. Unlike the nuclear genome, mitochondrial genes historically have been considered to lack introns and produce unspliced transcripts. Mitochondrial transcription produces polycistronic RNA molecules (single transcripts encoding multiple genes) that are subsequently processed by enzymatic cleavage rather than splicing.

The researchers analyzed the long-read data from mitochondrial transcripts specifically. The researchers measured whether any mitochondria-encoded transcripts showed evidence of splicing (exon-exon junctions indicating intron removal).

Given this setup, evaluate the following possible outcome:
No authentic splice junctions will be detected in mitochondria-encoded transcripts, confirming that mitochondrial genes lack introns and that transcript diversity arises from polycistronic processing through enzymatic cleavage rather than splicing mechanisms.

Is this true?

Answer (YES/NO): NO